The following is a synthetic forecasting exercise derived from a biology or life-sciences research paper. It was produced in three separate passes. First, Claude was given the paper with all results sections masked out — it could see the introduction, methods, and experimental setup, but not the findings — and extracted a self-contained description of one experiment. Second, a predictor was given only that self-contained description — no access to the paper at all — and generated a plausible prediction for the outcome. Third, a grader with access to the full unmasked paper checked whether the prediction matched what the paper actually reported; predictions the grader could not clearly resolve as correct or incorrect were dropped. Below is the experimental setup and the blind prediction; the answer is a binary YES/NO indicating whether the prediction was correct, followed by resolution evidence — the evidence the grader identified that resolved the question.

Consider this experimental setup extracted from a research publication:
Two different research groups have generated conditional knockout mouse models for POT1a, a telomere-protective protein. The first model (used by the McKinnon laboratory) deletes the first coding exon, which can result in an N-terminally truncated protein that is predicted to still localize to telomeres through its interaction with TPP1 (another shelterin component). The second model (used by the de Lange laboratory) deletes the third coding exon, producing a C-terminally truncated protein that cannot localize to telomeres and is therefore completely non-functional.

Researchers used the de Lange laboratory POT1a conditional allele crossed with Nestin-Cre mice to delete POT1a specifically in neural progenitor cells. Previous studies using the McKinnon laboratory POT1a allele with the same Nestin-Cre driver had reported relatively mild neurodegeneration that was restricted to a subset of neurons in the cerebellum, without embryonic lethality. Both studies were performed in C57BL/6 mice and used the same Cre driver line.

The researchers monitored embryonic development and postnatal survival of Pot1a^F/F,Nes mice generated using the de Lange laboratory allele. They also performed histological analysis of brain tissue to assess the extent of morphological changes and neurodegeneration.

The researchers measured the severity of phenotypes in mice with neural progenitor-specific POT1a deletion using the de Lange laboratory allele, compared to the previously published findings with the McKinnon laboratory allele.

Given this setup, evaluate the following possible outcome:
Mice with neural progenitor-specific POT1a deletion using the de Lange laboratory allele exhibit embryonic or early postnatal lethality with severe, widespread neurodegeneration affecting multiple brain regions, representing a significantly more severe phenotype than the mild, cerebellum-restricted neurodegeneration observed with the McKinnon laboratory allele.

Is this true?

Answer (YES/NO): NO